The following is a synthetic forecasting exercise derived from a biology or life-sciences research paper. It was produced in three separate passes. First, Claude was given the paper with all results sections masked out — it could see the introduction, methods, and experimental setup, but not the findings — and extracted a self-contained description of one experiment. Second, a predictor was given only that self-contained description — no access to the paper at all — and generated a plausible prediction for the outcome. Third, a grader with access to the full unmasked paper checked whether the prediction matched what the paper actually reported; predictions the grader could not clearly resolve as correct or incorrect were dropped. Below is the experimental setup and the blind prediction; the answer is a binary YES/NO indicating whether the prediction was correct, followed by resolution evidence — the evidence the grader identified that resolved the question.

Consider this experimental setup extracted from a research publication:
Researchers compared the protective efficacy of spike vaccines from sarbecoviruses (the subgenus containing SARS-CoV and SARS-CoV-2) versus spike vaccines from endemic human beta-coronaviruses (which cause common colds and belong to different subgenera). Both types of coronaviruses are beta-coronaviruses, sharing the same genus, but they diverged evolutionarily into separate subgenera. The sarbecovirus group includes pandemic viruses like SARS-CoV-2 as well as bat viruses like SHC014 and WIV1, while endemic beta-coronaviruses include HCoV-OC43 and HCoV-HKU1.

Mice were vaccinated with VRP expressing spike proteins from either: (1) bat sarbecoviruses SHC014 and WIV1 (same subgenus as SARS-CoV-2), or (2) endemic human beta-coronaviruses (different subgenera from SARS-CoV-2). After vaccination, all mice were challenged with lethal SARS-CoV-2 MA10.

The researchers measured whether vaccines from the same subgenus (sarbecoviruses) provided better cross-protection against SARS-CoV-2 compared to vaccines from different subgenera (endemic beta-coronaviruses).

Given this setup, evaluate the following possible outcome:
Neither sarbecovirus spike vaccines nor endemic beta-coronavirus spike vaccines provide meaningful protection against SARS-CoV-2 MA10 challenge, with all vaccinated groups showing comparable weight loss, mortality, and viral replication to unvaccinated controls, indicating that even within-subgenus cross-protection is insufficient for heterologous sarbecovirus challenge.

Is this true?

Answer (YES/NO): NO